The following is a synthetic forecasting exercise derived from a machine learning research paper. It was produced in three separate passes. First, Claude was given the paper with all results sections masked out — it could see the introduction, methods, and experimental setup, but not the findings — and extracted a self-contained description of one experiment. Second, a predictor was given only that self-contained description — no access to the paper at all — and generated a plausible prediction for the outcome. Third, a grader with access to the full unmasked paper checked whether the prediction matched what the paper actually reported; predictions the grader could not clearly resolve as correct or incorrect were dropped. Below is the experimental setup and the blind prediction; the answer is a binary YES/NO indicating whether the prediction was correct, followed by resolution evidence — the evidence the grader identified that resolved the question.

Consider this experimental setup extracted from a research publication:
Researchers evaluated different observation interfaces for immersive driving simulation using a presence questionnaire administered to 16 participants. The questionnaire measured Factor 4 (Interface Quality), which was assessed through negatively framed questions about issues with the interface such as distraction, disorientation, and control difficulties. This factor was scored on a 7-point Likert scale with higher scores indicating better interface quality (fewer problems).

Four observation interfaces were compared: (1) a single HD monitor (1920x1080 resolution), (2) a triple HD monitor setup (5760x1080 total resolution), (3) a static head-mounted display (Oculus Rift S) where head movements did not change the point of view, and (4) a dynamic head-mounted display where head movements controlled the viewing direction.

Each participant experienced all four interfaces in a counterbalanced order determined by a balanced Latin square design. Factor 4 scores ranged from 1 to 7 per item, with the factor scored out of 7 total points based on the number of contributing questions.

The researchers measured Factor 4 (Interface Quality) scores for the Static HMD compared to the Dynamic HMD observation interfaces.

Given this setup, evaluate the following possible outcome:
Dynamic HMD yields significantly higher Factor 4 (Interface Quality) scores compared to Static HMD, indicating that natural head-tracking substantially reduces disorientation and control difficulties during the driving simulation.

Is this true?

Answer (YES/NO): YES